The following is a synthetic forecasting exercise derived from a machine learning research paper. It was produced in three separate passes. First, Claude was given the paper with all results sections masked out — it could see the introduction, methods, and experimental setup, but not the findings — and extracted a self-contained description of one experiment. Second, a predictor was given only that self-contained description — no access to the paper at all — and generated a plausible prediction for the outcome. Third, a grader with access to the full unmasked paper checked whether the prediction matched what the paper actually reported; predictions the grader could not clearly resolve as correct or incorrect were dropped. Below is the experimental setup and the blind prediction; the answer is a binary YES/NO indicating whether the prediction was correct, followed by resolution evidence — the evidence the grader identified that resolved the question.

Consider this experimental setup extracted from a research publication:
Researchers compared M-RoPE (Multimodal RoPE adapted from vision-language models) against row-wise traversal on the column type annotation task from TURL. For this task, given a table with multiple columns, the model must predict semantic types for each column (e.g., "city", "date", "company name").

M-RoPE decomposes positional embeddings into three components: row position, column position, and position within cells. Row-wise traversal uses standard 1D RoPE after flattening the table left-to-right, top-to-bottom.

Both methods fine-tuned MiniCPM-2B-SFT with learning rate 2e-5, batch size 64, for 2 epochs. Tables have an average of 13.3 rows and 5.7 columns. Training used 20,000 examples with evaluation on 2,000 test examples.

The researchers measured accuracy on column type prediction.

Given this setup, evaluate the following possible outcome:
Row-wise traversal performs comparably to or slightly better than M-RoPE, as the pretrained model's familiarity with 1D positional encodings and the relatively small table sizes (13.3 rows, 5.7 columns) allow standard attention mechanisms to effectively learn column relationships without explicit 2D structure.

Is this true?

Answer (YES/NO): NO